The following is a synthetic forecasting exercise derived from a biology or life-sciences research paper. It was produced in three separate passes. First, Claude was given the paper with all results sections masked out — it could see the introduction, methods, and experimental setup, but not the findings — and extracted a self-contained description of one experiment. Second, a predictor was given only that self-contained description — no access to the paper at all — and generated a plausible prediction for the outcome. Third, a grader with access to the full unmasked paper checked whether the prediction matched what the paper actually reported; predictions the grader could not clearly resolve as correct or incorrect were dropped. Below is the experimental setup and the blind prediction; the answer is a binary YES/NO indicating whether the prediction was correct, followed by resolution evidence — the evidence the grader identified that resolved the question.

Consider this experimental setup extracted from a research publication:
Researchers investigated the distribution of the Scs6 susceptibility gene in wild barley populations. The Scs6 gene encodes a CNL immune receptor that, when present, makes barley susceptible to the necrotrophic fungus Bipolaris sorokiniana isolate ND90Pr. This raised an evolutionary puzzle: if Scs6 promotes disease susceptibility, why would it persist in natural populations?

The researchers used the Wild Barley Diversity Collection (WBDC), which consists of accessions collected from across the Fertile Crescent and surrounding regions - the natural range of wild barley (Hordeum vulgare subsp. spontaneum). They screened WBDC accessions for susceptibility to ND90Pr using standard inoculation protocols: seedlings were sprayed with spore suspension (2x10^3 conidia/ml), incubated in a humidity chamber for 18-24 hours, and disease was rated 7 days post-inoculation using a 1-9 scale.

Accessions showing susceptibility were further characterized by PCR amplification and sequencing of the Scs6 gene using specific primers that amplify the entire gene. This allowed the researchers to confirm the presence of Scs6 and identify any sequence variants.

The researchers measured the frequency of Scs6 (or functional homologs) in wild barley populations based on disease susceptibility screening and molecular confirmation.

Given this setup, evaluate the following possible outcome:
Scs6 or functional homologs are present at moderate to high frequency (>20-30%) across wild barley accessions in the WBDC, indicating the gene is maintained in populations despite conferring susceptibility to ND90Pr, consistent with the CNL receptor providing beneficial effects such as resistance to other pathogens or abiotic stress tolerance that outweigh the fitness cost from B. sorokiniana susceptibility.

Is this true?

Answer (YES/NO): NO